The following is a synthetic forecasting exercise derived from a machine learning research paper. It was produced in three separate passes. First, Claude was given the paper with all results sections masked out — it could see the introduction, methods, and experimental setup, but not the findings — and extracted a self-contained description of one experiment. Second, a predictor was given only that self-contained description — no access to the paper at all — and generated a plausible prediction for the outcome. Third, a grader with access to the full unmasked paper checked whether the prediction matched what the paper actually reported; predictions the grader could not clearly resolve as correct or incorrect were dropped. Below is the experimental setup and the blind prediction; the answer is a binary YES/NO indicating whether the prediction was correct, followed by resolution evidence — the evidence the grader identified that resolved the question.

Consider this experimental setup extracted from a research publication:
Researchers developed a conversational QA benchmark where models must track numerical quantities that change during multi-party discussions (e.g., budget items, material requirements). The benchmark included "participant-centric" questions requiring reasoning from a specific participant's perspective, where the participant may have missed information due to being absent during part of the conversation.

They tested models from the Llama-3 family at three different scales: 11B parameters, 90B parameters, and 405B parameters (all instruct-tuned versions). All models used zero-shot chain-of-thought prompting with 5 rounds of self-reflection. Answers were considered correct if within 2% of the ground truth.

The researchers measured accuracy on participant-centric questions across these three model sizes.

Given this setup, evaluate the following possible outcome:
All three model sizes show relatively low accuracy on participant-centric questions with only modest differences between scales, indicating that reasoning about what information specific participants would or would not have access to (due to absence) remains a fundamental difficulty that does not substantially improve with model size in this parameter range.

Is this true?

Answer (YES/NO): NO